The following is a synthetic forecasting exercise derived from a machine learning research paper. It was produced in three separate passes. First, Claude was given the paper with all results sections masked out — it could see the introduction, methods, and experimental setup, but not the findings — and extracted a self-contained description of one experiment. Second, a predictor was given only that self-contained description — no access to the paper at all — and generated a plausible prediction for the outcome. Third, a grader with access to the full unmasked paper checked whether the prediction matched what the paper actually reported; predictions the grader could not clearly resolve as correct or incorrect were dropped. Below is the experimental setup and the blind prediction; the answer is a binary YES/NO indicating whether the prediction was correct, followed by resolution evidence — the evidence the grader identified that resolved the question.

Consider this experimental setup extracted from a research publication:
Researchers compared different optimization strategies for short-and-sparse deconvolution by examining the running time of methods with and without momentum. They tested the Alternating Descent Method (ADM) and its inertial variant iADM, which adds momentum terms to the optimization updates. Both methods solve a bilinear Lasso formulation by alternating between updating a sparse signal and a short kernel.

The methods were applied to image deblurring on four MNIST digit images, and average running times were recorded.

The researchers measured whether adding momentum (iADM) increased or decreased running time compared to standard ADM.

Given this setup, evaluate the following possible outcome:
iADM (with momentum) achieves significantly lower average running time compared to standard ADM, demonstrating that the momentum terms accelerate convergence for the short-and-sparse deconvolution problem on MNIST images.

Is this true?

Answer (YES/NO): NO